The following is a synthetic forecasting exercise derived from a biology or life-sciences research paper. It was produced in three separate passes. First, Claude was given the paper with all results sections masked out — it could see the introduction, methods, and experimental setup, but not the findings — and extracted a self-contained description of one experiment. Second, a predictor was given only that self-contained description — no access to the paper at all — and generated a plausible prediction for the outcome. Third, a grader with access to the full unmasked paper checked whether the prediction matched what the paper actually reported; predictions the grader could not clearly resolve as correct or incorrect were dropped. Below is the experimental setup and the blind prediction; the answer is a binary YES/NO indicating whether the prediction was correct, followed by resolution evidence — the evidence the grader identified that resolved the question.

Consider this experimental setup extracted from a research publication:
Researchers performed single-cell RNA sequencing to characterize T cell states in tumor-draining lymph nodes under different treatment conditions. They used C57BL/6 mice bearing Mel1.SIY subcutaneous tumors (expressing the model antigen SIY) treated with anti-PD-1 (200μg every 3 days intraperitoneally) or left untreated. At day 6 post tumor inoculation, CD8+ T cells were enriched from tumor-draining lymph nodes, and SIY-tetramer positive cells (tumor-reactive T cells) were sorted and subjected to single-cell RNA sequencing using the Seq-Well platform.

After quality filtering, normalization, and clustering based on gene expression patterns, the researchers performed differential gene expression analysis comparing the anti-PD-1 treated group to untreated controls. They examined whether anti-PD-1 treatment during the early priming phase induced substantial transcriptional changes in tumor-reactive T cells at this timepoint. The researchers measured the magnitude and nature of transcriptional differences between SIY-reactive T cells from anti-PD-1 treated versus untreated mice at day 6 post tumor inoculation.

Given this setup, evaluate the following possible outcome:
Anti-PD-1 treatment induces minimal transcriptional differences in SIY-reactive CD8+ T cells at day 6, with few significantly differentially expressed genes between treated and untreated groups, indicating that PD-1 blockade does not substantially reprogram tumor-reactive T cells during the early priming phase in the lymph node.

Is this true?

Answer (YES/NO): YES